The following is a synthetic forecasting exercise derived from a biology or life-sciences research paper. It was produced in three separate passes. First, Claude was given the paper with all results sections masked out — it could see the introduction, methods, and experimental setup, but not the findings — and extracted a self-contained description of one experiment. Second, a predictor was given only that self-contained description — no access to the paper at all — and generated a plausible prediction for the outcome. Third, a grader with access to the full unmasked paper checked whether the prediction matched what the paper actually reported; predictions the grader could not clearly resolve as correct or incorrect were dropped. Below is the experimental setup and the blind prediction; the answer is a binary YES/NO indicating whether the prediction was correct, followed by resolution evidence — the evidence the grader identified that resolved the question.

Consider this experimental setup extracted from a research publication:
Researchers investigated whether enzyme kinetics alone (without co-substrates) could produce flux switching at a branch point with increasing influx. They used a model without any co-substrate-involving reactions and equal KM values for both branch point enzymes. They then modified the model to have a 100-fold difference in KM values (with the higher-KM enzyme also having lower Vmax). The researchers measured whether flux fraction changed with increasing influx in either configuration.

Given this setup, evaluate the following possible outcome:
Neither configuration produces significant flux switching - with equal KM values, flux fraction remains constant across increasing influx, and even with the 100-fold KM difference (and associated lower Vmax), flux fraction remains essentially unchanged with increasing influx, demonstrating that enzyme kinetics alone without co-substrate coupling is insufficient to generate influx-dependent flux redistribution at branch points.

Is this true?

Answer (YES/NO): NO